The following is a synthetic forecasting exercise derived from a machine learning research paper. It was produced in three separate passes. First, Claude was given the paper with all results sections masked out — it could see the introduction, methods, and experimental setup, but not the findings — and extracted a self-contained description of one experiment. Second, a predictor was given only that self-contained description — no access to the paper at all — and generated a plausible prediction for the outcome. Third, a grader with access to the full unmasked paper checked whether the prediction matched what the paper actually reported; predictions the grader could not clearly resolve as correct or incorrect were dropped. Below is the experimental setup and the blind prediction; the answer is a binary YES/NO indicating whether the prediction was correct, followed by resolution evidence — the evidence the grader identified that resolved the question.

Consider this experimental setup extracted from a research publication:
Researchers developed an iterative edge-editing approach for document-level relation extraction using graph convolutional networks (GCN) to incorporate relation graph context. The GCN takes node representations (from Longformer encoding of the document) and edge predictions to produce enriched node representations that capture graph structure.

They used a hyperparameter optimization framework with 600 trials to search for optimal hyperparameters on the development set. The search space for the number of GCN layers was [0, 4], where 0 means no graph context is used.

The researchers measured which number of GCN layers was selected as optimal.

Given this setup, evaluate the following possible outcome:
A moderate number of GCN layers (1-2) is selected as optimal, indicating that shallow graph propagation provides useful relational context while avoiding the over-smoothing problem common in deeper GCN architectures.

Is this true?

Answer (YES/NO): NO